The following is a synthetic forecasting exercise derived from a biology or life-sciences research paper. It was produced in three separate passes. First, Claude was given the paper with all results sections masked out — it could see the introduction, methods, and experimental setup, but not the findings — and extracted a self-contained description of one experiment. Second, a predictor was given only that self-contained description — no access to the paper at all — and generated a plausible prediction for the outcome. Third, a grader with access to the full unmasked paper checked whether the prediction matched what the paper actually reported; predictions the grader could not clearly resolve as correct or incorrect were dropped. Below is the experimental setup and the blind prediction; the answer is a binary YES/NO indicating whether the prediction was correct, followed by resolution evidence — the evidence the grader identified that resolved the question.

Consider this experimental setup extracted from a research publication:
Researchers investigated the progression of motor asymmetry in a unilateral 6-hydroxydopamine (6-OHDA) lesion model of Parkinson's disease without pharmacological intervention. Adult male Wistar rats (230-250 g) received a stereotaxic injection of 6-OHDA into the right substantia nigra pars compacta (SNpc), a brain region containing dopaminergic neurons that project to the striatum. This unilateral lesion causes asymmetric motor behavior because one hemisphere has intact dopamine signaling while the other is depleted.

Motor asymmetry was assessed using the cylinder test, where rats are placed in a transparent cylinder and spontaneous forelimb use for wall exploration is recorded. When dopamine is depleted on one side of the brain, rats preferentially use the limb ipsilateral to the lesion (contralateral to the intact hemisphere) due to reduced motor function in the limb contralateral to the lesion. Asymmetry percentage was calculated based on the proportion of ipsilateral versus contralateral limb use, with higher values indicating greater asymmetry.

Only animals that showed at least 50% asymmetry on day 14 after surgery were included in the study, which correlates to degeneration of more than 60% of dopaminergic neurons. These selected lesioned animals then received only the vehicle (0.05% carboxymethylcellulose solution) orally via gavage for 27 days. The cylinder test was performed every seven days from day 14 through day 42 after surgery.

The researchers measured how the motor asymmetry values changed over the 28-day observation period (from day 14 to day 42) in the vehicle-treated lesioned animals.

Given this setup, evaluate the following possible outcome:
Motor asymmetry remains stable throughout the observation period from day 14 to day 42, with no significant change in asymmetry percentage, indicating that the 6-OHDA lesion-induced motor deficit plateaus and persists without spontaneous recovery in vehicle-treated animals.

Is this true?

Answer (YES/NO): NO